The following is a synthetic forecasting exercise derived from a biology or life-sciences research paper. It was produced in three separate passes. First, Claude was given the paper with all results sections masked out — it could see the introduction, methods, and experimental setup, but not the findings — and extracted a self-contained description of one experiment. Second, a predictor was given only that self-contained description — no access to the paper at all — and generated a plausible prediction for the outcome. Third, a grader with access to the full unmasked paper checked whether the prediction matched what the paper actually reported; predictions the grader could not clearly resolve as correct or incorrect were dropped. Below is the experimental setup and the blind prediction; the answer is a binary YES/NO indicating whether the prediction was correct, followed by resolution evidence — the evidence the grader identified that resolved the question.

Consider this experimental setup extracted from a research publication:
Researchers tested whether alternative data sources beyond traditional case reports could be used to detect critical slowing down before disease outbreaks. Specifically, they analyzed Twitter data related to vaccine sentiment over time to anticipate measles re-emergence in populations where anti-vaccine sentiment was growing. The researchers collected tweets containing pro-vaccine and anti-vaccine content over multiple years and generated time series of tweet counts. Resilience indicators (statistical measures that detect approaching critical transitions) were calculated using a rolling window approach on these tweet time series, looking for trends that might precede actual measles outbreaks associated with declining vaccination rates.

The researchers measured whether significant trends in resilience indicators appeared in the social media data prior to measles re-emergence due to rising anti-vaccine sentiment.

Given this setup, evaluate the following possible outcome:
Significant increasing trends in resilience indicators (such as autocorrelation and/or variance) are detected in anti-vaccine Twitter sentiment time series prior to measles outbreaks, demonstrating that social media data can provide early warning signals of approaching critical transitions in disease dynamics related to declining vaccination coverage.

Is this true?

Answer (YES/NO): YES